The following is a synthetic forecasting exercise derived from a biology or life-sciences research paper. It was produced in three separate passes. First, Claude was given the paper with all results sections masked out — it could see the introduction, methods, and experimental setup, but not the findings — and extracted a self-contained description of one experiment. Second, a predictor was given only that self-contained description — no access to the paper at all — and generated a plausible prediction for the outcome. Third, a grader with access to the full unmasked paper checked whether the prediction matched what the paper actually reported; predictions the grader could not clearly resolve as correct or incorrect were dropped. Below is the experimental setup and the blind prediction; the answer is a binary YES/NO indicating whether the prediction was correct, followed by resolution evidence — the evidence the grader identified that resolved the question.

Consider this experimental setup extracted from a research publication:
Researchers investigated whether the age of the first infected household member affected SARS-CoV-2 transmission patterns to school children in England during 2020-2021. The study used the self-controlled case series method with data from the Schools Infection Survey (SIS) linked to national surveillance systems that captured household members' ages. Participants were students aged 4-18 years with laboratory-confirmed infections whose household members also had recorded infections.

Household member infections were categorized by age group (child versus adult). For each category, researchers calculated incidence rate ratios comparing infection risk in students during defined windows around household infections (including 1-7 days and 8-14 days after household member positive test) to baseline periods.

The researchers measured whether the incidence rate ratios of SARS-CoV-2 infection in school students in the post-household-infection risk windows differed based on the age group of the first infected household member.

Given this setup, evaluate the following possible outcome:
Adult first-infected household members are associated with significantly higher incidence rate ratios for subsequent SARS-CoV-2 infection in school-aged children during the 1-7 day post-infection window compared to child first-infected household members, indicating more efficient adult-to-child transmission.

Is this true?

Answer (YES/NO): NO